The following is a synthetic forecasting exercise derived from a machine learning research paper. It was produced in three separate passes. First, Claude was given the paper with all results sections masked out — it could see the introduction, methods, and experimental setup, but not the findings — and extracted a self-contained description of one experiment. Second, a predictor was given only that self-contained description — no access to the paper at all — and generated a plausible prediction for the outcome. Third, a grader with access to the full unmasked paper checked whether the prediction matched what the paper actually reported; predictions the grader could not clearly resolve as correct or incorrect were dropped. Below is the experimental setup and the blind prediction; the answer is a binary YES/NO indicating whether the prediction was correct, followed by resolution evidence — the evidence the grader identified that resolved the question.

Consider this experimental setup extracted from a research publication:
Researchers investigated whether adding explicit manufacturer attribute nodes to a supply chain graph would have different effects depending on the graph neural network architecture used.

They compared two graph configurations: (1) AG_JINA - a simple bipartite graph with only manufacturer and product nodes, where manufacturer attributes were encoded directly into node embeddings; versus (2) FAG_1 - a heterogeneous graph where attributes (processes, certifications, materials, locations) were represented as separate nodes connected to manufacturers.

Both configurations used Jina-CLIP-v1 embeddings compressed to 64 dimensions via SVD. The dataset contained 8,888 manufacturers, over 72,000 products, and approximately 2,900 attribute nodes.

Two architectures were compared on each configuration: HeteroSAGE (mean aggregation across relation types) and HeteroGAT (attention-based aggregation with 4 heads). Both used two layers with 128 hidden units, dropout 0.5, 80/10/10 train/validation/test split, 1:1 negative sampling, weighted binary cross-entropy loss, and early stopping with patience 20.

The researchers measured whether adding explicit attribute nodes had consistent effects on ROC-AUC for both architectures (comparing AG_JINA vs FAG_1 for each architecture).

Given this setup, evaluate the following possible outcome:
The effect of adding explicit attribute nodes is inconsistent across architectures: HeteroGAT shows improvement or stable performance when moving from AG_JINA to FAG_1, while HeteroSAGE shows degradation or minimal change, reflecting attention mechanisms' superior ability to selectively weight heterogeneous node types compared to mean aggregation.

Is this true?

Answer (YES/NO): YES